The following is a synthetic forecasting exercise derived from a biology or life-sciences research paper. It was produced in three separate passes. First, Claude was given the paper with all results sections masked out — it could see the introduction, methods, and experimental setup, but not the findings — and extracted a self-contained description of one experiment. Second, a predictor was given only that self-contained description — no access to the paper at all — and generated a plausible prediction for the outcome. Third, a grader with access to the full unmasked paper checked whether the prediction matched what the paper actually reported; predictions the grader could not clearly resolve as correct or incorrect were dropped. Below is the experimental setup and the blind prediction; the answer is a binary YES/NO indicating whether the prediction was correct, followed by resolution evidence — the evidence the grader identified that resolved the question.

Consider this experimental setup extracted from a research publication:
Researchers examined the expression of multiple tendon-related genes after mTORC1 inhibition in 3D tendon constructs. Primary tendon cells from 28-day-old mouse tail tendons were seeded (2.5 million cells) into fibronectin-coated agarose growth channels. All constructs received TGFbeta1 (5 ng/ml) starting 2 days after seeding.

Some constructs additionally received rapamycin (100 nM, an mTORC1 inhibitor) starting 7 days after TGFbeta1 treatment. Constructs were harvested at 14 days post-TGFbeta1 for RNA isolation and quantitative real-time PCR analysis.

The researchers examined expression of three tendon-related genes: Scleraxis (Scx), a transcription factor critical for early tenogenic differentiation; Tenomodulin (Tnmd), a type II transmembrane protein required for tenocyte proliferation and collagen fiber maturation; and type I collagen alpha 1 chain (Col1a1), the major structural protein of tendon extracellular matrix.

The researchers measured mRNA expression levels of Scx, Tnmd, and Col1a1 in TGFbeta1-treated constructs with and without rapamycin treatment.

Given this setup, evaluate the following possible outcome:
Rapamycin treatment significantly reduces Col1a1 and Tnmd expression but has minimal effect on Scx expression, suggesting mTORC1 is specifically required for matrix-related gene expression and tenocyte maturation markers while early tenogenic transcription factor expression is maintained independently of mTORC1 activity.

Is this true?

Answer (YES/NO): NO